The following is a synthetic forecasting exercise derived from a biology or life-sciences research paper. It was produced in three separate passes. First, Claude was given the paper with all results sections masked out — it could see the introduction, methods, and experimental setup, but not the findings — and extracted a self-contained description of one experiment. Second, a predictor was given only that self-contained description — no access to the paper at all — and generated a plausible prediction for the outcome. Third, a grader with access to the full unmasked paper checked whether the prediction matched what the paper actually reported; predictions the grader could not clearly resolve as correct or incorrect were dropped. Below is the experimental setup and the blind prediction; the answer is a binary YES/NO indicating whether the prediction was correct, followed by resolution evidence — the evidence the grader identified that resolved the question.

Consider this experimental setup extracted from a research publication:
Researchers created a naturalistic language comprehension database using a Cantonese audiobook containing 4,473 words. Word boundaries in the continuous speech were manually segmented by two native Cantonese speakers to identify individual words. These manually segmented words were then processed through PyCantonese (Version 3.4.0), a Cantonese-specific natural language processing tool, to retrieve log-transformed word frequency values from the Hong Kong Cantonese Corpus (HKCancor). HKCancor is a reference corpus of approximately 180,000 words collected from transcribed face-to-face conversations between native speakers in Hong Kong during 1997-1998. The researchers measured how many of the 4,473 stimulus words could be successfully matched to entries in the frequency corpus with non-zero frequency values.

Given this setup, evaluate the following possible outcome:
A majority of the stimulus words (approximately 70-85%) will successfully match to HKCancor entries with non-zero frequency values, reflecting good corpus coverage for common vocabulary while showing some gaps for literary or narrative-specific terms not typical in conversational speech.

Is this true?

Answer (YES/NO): YES